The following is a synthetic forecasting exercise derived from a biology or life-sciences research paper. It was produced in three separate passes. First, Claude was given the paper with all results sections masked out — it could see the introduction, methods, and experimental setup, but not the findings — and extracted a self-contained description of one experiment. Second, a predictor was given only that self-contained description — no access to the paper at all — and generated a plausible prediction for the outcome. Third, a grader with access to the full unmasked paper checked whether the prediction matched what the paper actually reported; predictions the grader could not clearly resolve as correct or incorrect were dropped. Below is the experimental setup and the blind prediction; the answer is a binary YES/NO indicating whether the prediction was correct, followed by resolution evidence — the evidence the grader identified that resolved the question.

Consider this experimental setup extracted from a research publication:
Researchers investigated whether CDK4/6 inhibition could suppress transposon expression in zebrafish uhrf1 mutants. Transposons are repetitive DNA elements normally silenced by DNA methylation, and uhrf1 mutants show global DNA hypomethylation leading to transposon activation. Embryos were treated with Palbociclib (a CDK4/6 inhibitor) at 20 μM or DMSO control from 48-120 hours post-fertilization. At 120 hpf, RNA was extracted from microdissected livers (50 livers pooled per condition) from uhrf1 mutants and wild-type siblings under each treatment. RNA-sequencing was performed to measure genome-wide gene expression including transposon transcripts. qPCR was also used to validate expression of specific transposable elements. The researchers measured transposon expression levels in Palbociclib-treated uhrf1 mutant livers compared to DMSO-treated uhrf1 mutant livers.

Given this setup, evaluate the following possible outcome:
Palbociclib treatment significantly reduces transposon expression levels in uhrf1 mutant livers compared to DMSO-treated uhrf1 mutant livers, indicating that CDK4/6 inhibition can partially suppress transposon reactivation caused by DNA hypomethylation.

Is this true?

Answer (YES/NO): NO